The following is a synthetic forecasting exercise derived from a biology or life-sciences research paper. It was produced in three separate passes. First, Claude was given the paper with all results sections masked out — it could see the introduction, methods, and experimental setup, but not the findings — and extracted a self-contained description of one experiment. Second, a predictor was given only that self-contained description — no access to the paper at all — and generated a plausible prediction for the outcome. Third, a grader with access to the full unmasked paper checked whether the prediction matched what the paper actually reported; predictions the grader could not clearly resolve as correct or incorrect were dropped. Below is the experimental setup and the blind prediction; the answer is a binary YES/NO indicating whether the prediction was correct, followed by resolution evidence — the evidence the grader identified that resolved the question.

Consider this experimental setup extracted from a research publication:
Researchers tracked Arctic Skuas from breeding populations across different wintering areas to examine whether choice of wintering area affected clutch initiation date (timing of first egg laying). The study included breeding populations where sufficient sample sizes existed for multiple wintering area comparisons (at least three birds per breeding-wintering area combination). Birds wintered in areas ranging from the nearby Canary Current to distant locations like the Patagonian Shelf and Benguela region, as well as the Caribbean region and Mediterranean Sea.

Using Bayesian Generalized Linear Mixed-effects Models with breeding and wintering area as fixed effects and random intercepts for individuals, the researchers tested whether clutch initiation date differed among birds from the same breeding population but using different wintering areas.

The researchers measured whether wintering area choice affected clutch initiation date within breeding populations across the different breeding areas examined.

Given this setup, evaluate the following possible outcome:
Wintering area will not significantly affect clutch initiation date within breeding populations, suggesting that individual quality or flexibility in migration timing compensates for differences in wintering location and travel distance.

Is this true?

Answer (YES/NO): NO